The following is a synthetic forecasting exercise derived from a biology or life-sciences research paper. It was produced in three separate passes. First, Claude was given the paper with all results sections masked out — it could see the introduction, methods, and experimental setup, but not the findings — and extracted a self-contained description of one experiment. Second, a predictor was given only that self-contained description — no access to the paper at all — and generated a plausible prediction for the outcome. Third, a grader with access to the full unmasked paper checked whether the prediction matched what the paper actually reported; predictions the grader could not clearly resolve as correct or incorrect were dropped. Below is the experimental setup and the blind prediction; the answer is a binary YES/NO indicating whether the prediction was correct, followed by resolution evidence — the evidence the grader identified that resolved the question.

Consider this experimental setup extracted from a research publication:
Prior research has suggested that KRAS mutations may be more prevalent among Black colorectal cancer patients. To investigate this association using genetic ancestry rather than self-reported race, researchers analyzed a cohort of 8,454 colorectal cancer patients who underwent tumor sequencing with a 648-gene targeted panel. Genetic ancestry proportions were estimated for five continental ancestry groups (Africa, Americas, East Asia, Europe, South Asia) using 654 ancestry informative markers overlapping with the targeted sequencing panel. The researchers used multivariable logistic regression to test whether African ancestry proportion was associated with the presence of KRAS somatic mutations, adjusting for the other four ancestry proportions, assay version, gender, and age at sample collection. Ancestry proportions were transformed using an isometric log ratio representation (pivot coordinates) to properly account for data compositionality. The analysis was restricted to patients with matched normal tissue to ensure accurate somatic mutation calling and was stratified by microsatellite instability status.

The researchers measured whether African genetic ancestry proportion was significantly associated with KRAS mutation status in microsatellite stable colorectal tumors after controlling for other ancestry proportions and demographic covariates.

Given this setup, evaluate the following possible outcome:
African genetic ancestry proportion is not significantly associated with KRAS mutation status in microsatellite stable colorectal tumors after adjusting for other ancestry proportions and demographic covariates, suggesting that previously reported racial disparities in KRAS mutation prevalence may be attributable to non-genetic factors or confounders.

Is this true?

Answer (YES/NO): NO